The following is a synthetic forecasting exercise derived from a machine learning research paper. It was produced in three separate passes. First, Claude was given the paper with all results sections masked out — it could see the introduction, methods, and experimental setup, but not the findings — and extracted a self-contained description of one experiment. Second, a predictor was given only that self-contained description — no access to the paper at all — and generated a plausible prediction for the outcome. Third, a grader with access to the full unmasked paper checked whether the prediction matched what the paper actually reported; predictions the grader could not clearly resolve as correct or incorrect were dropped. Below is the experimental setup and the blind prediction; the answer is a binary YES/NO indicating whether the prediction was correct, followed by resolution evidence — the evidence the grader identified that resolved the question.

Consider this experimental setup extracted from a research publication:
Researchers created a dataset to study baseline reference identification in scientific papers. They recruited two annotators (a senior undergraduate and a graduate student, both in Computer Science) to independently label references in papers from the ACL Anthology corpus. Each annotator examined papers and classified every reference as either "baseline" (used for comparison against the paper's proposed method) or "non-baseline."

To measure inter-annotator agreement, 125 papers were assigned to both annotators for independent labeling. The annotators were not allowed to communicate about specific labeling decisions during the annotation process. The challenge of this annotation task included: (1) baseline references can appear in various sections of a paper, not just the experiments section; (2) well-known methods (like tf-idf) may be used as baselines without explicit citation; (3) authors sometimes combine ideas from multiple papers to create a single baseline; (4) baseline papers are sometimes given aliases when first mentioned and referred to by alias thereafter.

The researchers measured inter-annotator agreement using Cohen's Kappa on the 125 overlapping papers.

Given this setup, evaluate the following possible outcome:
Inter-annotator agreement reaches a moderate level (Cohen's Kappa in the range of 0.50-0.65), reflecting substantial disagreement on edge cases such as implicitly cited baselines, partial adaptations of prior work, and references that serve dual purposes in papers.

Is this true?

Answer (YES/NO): NO